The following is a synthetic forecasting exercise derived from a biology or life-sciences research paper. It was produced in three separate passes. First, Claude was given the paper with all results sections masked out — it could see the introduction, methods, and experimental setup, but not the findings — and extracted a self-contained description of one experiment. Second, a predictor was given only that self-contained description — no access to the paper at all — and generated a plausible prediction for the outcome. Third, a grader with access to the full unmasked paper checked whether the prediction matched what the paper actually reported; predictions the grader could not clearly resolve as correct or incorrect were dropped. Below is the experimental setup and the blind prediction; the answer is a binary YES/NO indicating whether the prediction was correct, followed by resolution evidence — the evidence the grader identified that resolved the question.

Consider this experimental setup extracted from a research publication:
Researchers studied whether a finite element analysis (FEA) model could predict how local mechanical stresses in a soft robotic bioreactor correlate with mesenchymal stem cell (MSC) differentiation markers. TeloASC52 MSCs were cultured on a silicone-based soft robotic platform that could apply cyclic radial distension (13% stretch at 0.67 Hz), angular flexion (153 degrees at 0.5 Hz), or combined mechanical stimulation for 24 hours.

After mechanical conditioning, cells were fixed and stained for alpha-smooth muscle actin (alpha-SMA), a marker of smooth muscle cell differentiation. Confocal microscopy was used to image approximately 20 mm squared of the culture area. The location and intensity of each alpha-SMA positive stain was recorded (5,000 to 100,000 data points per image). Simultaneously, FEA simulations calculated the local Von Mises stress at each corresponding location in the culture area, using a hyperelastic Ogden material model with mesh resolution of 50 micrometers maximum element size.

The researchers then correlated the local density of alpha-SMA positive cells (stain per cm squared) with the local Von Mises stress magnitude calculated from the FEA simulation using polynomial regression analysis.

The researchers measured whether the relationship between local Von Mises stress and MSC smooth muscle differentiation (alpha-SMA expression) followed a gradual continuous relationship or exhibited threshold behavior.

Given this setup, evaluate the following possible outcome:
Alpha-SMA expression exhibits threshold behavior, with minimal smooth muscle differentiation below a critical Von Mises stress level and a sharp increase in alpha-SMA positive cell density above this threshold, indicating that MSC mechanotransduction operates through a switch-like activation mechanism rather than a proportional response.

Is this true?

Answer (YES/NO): NO